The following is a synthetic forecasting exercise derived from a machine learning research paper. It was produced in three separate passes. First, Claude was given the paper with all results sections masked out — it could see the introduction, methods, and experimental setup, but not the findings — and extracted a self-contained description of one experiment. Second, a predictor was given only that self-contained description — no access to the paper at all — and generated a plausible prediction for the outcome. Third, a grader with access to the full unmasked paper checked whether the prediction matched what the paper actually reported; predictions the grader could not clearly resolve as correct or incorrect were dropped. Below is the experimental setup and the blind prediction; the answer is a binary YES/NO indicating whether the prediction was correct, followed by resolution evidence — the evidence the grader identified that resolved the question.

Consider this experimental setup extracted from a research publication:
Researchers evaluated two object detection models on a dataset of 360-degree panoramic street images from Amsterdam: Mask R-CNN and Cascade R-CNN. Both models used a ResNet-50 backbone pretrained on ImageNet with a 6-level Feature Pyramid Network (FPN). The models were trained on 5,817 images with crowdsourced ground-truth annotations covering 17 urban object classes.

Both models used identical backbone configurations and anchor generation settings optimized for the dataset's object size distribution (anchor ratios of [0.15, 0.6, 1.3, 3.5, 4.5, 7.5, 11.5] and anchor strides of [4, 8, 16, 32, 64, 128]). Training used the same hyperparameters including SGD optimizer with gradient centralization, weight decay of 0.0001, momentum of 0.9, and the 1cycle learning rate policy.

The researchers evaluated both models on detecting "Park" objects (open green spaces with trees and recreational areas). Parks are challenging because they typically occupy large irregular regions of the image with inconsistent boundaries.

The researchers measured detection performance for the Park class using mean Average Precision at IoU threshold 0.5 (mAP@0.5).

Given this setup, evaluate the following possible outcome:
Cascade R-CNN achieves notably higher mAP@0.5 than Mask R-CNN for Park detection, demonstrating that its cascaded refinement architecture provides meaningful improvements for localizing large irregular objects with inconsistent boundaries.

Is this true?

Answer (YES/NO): NO